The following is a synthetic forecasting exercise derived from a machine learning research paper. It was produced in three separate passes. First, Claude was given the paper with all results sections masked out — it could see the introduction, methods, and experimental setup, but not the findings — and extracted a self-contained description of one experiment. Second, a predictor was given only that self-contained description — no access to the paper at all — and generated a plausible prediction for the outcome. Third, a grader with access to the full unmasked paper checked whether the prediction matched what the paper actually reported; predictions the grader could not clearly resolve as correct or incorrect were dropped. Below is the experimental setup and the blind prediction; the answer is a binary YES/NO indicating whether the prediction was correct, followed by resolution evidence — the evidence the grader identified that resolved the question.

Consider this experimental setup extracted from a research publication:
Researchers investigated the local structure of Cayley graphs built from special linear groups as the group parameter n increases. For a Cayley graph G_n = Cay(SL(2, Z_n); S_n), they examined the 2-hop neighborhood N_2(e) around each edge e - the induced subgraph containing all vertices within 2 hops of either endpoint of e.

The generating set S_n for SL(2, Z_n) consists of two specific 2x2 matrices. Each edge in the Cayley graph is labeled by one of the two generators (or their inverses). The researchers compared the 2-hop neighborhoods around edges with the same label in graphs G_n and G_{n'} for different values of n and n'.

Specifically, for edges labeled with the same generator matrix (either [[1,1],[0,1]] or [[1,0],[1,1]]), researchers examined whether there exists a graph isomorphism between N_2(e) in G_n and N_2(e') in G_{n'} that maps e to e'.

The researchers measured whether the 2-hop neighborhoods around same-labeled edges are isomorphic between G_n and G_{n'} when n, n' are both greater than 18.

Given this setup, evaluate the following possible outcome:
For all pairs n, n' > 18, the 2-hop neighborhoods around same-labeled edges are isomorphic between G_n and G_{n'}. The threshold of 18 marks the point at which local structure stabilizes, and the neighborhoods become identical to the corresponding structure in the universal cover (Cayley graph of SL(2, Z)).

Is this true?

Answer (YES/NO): YES